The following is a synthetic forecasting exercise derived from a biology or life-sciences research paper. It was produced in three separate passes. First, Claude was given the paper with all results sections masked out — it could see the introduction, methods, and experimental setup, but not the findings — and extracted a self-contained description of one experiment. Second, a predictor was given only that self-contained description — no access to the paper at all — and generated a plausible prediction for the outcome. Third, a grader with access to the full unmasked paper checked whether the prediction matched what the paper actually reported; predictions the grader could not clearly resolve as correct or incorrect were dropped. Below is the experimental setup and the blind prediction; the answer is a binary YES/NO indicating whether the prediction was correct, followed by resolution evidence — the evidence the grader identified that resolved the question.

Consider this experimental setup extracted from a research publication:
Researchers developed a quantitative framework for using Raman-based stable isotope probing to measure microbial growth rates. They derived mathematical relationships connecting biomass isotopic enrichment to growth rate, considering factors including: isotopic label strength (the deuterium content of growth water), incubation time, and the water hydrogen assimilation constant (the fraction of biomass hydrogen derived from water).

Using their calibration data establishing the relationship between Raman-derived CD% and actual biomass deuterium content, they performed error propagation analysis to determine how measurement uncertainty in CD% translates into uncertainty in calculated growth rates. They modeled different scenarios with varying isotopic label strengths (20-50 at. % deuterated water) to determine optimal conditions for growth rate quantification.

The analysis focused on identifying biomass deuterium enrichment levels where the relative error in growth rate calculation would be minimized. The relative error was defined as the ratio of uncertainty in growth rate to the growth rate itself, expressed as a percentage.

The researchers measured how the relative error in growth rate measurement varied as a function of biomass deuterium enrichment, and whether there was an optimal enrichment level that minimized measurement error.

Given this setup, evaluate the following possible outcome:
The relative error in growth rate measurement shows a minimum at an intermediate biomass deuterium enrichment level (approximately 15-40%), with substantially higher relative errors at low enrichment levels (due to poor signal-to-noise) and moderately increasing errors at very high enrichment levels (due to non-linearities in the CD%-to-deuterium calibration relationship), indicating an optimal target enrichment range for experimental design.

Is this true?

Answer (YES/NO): NO